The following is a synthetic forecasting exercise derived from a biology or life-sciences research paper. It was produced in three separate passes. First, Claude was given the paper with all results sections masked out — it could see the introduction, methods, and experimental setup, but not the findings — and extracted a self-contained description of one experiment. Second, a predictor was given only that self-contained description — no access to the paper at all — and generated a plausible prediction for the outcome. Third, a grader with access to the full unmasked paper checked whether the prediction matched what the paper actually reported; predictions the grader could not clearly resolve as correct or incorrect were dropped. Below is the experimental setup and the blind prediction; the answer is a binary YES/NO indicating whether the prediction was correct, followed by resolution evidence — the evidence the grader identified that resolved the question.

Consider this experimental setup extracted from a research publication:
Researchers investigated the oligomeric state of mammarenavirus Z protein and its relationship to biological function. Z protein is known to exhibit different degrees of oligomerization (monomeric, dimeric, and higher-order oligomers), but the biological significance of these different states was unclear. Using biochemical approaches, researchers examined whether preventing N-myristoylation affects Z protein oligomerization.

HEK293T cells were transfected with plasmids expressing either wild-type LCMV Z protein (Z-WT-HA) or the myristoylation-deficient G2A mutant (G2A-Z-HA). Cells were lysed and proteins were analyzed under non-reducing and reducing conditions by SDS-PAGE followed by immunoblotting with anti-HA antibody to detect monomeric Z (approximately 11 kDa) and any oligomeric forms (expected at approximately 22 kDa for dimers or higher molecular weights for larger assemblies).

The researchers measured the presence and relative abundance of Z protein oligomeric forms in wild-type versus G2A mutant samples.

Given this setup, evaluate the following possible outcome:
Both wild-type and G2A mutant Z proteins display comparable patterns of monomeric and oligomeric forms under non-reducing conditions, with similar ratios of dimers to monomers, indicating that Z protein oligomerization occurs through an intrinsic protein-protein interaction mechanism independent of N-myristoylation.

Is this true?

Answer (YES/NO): NO